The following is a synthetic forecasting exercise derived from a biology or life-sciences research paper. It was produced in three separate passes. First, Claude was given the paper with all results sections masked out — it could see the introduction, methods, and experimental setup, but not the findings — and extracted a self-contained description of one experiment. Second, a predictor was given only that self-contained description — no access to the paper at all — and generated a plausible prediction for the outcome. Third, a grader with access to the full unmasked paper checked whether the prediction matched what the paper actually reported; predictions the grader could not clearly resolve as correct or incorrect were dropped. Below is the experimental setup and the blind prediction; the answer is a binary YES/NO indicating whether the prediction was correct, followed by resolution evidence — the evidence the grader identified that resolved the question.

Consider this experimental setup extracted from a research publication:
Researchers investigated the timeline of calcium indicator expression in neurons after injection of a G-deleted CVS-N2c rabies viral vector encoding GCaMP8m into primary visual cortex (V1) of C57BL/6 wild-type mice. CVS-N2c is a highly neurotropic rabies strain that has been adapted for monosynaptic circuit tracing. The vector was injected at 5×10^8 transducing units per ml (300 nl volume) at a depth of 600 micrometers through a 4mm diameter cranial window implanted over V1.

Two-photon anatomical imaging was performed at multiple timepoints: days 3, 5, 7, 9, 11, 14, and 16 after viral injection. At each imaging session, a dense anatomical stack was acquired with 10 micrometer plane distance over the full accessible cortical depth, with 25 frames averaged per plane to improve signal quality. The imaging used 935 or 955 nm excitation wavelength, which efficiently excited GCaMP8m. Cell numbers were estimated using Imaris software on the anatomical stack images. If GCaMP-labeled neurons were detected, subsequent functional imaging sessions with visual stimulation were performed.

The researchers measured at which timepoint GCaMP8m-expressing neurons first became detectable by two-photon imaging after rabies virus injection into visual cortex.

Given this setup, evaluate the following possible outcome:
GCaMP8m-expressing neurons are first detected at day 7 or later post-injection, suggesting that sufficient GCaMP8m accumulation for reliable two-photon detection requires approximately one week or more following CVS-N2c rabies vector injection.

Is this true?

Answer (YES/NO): NO